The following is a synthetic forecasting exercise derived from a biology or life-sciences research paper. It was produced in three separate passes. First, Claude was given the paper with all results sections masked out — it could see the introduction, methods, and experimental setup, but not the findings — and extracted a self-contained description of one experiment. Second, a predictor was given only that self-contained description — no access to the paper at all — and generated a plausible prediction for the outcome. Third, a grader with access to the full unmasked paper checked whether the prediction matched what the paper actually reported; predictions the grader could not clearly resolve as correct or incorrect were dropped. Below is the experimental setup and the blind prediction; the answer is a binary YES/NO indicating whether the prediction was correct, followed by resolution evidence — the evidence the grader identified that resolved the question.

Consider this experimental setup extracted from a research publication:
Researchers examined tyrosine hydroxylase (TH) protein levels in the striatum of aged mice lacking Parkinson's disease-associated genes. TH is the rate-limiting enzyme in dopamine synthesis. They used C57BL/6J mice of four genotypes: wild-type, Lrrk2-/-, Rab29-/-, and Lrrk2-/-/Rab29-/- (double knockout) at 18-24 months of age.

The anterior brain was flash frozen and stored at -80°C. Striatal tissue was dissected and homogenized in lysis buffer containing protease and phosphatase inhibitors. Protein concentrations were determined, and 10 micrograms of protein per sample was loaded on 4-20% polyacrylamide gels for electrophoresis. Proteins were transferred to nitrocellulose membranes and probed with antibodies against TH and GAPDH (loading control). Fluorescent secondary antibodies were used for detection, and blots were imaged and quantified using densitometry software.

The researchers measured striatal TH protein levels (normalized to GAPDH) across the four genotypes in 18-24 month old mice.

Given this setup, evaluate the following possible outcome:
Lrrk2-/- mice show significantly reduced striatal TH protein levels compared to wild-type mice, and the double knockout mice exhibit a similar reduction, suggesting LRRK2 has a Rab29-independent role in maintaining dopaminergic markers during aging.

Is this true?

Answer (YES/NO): NO